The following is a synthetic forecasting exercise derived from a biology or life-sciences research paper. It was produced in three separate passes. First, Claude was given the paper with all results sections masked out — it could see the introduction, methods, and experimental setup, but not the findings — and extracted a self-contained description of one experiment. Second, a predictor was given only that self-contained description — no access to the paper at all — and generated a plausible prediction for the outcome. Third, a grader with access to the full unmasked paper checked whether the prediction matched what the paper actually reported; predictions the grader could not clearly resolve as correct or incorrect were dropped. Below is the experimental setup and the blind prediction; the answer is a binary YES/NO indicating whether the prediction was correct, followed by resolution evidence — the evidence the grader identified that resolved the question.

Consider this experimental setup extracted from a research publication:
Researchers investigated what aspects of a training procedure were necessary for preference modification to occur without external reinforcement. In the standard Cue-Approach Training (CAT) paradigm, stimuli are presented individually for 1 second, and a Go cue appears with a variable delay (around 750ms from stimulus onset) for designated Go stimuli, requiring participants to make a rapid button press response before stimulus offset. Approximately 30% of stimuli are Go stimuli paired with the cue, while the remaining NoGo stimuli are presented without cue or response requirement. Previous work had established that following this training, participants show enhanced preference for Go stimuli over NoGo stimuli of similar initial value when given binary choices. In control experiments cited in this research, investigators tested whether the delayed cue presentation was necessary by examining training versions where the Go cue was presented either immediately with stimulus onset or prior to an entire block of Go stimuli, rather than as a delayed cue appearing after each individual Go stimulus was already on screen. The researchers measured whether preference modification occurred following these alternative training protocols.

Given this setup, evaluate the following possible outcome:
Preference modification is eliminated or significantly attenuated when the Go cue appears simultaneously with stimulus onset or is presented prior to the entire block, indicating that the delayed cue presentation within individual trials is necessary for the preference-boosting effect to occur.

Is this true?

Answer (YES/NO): YES